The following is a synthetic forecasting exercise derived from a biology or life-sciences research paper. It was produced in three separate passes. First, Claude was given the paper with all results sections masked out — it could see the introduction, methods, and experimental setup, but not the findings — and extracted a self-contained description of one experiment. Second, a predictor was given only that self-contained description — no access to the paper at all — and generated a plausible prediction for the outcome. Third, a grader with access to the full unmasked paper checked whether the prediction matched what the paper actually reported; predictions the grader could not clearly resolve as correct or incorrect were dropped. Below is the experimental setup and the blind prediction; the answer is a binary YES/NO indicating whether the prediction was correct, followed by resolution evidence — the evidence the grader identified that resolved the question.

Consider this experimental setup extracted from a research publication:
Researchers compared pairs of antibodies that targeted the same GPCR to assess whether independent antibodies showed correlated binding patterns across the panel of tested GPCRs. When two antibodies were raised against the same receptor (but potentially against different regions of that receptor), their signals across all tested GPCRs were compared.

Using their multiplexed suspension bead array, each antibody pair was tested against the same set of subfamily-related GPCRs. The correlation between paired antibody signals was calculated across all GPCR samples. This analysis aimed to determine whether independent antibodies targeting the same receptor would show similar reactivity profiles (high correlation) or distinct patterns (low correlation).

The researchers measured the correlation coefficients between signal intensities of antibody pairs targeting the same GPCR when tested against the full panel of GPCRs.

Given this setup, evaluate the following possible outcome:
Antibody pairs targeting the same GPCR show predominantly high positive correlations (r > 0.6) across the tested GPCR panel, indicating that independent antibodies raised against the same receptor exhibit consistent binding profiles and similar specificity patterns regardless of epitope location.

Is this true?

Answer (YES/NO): YES